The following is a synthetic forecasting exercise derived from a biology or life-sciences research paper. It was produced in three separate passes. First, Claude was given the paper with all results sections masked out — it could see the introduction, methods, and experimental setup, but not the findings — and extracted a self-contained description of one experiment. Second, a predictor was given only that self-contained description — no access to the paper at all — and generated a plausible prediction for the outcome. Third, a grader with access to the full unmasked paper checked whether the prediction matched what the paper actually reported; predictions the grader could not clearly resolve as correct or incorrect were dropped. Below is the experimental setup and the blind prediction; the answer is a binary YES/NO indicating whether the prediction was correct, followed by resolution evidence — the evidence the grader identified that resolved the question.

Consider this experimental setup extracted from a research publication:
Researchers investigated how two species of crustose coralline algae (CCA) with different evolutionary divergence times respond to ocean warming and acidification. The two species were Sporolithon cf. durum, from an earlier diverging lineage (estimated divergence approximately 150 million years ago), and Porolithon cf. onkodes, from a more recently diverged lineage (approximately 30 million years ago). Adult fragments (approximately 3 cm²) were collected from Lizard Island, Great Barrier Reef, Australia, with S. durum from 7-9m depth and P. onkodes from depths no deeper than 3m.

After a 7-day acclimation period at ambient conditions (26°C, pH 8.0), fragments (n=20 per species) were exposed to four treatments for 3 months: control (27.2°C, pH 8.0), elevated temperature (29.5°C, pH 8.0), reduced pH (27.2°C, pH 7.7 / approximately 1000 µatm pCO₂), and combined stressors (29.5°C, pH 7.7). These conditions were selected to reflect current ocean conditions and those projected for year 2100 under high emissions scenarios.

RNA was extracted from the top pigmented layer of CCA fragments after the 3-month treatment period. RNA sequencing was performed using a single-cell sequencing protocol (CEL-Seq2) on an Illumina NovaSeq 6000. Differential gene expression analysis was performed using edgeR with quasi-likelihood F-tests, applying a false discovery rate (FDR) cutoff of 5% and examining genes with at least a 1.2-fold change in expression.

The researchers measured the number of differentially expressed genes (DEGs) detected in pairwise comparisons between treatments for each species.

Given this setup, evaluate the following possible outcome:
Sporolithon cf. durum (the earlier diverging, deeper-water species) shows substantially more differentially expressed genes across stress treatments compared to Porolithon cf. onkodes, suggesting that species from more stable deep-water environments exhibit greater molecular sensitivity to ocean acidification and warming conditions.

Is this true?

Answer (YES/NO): NO